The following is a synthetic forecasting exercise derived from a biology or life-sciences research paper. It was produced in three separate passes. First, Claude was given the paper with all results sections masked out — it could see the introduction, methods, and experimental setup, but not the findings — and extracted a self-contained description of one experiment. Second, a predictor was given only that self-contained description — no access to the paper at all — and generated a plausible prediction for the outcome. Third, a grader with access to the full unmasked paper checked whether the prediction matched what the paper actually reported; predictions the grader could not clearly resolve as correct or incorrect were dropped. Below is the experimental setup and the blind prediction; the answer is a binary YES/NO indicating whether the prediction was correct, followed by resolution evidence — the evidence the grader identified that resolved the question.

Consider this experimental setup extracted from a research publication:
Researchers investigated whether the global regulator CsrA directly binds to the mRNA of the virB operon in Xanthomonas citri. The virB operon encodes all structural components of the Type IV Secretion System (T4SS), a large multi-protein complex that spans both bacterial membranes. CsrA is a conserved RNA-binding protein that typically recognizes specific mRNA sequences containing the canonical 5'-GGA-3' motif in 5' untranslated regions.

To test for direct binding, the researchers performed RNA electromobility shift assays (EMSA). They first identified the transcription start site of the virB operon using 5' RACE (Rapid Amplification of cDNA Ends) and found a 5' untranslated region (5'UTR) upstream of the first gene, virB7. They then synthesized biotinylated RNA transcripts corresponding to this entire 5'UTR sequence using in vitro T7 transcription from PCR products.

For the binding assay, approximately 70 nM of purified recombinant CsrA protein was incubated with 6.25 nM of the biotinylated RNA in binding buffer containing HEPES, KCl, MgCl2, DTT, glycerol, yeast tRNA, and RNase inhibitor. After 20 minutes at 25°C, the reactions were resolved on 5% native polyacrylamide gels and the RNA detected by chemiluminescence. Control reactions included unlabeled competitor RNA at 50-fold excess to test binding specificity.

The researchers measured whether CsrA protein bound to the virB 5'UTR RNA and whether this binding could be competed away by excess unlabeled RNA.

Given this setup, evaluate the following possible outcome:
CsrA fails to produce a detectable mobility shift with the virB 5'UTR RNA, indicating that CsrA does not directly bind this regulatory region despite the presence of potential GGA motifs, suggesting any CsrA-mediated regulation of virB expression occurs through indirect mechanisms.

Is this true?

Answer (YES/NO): NO